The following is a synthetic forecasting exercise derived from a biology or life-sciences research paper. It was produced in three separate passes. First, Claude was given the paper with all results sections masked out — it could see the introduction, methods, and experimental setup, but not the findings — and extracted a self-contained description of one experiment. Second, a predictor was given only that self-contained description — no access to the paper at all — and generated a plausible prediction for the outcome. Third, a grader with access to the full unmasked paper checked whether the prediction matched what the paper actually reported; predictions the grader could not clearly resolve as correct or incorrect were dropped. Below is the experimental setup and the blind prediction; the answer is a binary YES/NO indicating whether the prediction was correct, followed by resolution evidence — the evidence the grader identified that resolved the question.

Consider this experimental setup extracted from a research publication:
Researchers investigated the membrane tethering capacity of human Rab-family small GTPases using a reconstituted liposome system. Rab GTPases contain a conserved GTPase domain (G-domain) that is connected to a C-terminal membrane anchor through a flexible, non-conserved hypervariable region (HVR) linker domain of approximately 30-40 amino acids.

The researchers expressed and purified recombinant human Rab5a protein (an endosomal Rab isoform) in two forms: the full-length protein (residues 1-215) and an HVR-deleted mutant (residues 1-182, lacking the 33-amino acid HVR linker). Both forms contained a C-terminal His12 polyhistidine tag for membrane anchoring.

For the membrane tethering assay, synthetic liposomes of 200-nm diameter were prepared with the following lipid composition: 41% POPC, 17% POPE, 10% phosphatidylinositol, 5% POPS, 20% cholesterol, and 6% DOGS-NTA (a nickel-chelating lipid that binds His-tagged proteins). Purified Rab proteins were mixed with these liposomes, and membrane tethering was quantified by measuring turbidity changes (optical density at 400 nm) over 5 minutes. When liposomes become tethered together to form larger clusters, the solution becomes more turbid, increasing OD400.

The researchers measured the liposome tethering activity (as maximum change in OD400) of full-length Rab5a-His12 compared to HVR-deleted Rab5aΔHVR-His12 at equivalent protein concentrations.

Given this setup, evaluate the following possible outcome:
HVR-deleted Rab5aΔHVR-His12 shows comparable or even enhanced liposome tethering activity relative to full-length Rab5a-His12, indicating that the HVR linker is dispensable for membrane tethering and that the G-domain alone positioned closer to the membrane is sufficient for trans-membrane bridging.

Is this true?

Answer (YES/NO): YES